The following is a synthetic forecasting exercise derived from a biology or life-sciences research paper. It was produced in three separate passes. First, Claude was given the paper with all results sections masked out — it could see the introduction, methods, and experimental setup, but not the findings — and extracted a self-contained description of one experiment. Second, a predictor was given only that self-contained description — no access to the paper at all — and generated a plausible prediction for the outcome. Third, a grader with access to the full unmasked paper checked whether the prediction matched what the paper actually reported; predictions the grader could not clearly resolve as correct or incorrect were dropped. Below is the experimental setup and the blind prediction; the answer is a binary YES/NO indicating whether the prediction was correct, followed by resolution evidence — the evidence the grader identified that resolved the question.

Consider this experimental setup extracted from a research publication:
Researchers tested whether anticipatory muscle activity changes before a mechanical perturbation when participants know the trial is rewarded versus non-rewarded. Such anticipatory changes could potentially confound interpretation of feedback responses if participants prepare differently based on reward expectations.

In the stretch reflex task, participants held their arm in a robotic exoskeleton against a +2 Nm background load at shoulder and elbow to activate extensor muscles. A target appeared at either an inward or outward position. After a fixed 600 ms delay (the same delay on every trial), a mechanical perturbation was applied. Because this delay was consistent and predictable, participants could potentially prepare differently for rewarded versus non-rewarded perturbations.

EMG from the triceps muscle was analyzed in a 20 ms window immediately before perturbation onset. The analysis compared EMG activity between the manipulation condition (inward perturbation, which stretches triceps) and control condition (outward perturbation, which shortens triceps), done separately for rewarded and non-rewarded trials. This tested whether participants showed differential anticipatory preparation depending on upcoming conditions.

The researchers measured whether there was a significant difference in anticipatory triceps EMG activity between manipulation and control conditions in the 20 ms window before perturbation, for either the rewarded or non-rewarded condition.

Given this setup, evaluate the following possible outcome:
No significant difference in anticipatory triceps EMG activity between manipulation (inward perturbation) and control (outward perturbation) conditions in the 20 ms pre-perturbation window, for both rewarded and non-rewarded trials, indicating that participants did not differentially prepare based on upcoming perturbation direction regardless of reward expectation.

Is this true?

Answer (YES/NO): YES